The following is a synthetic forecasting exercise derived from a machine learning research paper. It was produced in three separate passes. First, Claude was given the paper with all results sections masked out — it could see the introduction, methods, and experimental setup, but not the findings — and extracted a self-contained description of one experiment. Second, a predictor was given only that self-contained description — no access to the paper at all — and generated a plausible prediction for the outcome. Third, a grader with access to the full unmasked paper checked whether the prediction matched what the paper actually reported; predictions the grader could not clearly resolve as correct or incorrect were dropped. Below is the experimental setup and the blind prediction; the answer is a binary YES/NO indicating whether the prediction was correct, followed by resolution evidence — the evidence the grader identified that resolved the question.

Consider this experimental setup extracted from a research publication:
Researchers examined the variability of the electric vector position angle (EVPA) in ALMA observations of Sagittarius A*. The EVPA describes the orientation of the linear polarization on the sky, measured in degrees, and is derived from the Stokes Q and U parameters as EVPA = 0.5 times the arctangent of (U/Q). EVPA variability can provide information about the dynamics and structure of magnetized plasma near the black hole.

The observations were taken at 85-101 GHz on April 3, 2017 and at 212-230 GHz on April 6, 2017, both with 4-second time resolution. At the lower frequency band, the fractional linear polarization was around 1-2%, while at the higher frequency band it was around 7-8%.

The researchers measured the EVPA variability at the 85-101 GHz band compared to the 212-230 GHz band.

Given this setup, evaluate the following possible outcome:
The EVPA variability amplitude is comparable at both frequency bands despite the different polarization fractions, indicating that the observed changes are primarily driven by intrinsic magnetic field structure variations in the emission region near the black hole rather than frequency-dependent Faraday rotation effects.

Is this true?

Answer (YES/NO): NO